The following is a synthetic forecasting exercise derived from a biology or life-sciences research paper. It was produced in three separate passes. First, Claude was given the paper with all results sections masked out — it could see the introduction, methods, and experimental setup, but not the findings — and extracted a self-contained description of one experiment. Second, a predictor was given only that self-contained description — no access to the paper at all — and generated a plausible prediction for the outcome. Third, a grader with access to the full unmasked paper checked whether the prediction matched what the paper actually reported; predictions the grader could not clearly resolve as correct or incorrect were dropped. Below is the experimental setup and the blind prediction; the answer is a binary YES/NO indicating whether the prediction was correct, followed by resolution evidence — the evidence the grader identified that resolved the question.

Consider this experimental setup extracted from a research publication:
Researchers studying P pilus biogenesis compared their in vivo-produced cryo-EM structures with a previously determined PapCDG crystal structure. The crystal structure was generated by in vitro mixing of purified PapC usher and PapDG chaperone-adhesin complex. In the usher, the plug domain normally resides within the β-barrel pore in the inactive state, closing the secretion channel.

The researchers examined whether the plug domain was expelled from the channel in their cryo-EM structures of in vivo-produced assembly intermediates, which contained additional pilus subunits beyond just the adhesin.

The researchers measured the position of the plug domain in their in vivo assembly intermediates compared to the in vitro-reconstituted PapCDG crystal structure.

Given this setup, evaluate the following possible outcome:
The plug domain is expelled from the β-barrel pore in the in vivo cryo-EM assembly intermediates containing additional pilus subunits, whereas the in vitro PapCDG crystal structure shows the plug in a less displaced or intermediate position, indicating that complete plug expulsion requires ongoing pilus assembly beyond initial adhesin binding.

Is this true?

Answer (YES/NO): YES